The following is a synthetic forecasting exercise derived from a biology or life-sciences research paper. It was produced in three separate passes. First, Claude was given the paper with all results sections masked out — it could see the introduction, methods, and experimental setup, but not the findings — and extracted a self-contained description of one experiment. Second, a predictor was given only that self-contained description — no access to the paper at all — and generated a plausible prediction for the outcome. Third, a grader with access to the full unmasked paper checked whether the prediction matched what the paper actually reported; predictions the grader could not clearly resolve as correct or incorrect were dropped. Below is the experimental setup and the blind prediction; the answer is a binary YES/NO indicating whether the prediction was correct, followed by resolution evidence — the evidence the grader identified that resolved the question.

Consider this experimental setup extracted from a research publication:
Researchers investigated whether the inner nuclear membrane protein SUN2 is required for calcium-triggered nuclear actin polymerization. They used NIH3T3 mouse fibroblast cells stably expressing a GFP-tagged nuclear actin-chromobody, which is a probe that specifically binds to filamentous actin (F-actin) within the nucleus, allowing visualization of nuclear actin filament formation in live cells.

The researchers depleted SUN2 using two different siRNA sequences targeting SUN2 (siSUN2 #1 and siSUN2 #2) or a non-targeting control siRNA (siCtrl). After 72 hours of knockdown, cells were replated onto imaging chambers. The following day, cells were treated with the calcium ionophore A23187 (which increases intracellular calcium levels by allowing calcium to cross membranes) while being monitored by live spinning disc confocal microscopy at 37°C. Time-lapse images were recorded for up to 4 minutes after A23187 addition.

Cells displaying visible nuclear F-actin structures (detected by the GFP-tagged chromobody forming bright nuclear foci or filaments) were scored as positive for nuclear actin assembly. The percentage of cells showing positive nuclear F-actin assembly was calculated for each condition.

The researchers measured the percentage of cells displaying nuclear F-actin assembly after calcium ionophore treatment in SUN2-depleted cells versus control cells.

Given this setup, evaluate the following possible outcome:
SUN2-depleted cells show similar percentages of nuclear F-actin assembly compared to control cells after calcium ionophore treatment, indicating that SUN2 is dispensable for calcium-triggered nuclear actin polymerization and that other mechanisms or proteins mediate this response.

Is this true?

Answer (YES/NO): NO